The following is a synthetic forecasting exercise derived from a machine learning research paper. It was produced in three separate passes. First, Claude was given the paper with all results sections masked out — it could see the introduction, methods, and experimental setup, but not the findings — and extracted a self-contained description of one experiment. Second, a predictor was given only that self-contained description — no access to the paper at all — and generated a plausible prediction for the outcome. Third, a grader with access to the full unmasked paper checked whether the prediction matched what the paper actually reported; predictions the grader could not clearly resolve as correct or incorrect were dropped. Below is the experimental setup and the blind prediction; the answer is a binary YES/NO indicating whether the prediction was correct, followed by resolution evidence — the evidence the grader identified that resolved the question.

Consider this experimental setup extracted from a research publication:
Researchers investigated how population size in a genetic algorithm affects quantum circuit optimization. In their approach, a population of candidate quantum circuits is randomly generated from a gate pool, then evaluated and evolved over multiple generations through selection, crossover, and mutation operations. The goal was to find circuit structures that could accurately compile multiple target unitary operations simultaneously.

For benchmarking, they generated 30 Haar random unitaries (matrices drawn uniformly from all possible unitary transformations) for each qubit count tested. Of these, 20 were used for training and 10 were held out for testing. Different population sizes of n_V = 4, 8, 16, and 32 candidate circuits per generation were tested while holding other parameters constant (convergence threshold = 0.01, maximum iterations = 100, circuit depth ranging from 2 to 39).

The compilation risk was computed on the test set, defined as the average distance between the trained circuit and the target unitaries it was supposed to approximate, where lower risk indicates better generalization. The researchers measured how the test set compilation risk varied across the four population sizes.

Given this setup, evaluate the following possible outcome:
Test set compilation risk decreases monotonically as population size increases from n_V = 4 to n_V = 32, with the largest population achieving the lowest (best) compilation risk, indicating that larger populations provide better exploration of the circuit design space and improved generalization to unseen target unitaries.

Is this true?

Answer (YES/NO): NO